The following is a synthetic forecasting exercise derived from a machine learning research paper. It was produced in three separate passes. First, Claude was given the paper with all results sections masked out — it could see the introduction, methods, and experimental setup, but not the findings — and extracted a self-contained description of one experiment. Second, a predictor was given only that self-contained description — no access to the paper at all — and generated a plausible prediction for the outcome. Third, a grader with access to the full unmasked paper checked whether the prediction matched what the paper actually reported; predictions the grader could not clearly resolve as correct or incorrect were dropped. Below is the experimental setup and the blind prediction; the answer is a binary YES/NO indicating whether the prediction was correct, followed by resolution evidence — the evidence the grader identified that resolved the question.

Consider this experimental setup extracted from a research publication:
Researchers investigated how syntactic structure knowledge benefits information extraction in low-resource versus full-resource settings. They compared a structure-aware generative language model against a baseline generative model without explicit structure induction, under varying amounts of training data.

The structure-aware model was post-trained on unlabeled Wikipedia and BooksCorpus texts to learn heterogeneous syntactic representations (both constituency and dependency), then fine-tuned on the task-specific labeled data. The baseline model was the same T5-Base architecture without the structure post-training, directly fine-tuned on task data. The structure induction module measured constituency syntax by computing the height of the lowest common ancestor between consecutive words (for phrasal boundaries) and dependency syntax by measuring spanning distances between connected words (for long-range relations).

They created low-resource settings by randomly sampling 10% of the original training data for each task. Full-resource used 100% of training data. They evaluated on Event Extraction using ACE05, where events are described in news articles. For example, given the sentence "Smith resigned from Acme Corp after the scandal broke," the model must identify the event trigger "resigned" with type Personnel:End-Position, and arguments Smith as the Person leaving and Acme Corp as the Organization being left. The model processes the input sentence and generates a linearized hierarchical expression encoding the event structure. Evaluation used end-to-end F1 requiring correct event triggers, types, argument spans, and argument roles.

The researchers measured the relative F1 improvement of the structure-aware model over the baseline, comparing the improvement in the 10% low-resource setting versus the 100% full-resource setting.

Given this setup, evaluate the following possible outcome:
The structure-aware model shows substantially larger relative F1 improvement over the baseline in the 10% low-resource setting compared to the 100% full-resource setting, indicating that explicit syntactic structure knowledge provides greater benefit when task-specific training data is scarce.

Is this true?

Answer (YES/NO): YES